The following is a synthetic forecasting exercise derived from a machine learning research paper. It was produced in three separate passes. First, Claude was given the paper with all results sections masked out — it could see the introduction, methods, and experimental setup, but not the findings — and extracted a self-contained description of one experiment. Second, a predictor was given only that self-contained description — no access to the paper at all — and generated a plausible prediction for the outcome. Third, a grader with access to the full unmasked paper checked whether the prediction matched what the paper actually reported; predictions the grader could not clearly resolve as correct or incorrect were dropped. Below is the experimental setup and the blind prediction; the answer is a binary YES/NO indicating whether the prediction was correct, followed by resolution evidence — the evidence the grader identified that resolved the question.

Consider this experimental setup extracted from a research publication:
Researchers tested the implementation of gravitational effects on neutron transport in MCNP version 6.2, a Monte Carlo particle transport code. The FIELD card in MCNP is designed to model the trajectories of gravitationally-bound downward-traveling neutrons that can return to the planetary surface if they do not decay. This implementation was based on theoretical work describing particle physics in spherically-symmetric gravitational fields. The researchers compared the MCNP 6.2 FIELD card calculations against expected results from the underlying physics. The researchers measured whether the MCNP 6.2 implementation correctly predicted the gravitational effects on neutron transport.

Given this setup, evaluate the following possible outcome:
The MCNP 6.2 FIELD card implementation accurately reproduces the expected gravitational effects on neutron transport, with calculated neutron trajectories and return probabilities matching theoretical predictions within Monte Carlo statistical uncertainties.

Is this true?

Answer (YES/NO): NO